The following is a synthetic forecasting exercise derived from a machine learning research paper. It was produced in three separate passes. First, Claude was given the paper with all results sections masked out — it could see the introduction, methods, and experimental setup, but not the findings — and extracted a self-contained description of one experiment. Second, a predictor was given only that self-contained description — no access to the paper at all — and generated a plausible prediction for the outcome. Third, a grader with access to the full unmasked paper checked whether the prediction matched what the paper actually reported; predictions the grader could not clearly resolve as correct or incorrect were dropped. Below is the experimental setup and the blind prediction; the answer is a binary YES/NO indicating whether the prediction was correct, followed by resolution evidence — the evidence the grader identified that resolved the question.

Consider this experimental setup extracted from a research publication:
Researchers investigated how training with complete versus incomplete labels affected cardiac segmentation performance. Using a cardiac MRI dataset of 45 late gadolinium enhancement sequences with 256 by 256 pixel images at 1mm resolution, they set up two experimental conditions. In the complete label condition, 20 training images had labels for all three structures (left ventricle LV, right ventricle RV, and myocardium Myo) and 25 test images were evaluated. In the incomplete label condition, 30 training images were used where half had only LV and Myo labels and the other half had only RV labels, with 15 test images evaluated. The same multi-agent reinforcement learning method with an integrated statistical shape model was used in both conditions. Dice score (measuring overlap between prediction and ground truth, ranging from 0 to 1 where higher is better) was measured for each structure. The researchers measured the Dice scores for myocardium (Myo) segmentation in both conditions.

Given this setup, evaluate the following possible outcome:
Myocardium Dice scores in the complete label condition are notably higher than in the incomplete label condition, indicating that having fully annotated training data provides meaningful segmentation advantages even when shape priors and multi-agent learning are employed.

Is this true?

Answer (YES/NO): NO